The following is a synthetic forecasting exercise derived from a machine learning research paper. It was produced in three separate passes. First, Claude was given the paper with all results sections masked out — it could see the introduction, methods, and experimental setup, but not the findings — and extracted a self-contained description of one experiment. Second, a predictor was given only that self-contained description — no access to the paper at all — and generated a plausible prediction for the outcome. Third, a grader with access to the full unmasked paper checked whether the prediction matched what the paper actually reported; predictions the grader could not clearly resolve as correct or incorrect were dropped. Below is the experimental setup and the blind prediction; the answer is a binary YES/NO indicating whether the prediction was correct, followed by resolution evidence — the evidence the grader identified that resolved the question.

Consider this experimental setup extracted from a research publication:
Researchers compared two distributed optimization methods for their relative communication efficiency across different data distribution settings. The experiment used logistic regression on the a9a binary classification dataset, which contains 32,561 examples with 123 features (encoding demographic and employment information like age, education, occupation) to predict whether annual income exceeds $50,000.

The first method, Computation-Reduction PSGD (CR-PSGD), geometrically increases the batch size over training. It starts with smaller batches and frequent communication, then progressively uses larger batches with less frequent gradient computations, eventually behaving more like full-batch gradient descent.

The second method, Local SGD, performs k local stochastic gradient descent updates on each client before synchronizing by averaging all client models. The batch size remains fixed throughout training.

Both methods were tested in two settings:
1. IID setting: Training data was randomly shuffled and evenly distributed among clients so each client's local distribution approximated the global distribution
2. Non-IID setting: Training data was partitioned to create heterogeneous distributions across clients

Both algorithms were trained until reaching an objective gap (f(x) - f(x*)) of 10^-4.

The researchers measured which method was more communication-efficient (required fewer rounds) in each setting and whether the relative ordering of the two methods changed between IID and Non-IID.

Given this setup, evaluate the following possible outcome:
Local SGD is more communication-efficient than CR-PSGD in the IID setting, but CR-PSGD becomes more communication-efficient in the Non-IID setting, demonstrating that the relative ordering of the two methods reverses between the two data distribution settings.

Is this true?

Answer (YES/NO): YES